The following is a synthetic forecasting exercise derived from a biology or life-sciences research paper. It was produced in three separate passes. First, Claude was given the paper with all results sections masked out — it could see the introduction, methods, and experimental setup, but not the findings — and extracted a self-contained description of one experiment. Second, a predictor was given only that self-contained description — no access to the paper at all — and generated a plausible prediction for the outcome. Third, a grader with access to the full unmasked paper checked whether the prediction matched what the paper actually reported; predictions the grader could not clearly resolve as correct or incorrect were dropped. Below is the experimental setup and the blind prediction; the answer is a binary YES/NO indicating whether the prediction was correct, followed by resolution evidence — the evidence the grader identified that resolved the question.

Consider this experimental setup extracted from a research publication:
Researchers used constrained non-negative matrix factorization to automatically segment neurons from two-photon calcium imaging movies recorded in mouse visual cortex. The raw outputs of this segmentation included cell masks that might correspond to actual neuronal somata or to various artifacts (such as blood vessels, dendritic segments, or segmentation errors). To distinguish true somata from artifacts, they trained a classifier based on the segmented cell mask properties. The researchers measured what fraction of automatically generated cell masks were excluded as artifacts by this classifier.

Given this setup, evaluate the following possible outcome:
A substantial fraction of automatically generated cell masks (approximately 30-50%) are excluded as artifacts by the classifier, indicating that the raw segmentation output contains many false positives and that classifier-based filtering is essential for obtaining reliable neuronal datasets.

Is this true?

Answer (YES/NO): NO